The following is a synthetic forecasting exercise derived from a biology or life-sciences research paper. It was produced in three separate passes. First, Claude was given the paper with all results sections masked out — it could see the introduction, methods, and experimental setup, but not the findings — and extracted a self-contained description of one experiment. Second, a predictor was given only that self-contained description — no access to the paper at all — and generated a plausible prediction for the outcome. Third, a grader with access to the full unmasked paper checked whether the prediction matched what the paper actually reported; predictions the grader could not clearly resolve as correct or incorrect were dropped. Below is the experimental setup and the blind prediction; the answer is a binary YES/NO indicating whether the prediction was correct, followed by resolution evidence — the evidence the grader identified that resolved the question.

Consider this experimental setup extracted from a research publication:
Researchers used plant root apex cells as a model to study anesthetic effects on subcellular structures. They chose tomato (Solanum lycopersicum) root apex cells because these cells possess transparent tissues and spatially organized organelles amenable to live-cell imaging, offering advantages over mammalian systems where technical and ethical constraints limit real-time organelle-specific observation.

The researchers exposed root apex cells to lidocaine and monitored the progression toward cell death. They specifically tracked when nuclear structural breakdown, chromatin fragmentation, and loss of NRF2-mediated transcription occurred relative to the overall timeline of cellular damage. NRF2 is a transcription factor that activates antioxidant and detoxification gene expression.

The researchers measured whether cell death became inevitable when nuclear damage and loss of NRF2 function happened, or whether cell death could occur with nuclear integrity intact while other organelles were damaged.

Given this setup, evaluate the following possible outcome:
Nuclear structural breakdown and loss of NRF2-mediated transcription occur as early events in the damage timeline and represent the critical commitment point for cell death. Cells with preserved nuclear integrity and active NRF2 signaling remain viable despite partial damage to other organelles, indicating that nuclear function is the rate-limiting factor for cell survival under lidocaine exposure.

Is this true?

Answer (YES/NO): NO